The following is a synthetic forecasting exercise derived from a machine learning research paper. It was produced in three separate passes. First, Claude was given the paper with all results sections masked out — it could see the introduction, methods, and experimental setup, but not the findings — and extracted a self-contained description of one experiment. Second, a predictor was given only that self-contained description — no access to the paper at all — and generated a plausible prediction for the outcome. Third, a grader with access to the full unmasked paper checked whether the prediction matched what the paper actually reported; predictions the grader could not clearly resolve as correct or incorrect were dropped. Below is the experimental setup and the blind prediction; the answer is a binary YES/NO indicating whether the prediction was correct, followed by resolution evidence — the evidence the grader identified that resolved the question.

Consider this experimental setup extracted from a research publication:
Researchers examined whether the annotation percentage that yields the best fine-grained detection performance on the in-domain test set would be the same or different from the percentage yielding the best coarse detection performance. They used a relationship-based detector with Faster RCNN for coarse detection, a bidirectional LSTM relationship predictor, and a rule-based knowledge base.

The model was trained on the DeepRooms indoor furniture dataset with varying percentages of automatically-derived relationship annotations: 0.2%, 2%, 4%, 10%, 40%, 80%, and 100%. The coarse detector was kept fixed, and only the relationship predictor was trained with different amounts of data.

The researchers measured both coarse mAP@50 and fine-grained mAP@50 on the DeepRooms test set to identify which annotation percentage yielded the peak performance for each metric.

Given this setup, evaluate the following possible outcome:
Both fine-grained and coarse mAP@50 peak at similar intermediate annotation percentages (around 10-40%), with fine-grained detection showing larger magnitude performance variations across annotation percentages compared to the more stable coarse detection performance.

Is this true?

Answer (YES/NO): NO